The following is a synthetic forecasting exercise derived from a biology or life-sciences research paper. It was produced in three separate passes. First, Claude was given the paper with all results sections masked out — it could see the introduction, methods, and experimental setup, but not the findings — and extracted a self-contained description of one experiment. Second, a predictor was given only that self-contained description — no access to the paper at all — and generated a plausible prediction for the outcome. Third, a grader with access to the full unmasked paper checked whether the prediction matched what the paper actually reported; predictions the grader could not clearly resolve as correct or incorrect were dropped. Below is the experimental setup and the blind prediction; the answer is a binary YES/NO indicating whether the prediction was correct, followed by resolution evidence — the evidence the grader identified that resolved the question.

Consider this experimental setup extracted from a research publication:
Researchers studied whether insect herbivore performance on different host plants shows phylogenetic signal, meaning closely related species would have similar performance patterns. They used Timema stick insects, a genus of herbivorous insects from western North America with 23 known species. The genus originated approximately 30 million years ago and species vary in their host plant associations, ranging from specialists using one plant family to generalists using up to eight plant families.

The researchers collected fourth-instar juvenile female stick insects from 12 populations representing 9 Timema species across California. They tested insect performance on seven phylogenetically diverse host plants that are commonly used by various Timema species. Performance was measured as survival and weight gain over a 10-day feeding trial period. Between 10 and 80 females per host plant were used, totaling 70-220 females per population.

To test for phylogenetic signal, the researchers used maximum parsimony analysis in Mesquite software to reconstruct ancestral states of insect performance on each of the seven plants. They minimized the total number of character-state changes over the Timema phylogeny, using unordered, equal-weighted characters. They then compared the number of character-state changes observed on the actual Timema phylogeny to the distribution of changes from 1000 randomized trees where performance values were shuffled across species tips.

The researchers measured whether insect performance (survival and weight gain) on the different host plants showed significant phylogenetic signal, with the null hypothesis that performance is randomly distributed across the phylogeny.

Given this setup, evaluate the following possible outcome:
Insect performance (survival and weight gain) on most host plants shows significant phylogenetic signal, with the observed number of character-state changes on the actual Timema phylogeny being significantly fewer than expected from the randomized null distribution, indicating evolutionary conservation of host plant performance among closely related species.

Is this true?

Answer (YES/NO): NO